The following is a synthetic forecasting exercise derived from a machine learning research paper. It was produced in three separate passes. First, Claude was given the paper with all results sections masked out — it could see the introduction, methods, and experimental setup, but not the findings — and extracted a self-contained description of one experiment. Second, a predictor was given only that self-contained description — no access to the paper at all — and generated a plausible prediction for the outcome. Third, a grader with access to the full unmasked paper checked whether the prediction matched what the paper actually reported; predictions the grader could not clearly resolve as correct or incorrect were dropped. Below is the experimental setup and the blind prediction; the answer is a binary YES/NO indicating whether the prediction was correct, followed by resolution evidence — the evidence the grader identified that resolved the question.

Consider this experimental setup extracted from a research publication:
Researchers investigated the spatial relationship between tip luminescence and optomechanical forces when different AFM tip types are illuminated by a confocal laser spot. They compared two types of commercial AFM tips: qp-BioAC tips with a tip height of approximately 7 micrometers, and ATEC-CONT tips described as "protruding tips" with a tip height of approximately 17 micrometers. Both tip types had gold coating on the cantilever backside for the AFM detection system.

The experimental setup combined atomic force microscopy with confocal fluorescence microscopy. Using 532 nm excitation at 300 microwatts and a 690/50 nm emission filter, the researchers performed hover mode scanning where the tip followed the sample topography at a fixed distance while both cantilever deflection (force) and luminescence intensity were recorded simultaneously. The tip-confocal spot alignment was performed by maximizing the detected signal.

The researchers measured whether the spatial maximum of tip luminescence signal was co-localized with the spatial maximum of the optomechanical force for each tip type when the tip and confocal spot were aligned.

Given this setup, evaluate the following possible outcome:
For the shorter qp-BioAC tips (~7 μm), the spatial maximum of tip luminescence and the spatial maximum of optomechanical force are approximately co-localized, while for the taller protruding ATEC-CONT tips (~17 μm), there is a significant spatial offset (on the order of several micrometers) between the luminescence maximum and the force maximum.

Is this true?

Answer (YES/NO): NO